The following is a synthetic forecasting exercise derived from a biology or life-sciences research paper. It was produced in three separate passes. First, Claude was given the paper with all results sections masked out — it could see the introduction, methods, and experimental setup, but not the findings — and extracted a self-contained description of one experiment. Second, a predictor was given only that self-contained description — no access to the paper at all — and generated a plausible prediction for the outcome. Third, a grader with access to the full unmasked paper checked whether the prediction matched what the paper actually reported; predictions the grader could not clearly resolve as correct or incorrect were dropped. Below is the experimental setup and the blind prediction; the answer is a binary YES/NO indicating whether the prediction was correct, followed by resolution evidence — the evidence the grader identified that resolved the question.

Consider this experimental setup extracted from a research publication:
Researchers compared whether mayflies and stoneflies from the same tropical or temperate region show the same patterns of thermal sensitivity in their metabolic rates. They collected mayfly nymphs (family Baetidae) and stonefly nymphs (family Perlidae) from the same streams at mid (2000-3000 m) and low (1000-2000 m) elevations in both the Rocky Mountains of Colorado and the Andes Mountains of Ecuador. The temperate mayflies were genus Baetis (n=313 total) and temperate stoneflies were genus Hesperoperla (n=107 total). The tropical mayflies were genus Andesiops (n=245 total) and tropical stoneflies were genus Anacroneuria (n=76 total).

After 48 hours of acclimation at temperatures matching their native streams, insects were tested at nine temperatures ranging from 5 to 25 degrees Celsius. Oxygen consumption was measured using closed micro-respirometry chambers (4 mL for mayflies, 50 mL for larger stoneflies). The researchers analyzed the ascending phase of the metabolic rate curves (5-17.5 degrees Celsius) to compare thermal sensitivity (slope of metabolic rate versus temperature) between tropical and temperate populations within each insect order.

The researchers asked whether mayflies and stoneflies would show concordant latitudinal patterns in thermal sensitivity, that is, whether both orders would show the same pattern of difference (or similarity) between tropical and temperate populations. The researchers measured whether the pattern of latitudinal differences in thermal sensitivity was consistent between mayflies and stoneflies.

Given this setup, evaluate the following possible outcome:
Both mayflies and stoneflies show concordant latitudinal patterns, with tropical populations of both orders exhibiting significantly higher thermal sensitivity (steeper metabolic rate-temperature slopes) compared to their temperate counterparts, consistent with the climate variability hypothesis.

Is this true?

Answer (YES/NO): NO